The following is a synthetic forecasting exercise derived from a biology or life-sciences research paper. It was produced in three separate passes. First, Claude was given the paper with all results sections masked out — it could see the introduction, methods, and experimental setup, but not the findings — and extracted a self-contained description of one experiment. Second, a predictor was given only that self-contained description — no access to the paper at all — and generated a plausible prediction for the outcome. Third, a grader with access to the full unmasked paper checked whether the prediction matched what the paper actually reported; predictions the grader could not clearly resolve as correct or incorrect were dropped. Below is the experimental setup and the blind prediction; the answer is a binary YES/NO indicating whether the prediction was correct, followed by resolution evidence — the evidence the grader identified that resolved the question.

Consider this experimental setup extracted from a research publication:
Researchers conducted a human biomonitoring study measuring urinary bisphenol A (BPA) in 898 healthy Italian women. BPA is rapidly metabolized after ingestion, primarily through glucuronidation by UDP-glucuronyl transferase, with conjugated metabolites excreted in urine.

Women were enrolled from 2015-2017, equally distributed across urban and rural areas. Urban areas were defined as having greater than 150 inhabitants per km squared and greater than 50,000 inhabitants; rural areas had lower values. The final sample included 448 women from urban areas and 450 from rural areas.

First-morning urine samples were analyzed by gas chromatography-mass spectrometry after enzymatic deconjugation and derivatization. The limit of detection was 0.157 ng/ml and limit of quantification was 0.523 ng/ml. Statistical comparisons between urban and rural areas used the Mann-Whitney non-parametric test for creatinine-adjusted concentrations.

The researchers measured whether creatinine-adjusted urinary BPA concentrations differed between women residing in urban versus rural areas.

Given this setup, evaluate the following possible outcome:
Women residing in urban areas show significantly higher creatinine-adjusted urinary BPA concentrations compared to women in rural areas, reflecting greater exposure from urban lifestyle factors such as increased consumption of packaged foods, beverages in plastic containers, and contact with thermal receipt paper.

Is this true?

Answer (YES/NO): YES